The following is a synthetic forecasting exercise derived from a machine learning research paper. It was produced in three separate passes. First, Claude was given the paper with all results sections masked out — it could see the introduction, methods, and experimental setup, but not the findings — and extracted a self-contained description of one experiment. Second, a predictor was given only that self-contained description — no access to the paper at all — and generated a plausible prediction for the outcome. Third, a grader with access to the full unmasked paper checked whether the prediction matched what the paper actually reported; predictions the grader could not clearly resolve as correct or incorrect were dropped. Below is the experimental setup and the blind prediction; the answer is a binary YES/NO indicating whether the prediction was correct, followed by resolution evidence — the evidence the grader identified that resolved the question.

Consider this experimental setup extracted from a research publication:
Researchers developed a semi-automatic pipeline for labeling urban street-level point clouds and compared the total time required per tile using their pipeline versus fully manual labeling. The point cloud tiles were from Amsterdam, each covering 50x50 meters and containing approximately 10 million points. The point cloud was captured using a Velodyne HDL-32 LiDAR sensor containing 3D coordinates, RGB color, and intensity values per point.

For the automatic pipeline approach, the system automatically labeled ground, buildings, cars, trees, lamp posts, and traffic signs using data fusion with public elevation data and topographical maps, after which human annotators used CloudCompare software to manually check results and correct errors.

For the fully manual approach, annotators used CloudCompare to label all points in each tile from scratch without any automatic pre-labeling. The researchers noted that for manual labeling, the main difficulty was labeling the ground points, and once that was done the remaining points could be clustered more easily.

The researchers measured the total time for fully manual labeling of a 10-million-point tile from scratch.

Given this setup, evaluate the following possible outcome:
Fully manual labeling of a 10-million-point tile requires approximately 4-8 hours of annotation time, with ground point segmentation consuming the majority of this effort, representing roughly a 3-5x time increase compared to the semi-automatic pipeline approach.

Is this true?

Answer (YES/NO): NO